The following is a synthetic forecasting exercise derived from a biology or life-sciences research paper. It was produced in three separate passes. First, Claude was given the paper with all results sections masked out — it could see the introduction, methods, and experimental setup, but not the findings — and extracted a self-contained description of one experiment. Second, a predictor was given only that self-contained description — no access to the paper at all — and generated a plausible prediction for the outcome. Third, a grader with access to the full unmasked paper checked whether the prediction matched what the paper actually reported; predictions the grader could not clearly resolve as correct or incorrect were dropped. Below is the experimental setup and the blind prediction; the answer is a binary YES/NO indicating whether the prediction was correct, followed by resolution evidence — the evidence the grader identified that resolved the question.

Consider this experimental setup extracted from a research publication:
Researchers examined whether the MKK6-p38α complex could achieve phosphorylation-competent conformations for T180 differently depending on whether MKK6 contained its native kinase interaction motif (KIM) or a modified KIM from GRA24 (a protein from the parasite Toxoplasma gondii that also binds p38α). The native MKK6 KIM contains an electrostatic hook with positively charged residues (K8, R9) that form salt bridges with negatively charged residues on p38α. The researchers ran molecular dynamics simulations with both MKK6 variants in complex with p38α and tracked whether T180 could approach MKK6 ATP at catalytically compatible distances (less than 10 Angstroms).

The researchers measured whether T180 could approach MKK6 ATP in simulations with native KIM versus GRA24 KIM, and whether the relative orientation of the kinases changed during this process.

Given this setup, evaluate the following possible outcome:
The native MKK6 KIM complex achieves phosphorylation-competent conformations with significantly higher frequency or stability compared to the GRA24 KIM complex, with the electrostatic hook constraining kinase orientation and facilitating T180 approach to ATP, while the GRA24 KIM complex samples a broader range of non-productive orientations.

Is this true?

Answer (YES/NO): NO